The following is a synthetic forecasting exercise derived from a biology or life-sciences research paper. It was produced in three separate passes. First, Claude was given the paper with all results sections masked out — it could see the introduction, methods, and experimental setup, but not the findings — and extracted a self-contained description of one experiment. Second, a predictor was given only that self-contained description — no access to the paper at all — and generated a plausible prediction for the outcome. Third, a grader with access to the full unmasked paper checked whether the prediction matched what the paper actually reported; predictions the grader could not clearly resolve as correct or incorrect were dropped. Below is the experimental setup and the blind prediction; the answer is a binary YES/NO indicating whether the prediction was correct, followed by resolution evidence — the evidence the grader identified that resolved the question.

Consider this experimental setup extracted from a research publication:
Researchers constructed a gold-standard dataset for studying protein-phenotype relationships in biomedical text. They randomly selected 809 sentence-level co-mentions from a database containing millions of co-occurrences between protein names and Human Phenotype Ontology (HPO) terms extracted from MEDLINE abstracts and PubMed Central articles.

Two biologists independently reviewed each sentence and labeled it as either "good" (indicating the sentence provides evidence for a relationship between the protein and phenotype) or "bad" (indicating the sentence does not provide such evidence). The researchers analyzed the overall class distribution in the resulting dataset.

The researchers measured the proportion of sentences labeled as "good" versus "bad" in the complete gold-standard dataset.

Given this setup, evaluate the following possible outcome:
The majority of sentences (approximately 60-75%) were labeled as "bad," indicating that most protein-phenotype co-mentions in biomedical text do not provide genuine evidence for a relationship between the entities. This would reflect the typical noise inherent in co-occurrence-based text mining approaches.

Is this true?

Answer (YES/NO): NO